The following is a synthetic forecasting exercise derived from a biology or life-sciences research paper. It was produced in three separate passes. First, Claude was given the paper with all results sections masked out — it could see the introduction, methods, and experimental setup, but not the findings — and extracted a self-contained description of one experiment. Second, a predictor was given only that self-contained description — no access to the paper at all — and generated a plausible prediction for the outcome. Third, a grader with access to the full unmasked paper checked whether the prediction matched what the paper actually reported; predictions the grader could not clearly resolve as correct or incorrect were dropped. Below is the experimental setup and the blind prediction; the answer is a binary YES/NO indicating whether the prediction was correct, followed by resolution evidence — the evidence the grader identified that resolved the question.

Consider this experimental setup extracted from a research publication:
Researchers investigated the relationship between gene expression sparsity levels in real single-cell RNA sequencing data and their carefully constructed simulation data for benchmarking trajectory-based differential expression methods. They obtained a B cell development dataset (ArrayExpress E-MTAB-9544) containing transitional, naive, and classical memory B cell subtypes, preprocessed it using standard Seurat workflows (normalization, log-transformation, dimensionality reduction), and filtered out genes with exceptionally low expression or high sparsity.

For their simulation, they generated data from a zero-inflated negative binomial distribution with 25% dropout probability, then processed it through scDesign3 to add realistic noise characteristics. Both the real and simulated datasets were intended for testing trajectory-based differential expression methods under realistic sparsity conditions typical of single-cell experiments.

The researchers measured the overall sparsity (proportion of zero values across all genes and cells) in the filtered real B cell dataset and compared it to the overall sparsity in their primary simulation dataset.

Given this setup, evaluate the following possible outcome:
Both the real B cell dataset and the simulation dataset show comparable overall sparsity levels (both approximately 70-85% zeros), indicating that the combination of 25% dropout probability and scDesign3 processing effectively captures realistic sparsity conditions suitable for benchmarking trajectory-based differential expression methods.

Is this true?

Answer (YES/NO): NO